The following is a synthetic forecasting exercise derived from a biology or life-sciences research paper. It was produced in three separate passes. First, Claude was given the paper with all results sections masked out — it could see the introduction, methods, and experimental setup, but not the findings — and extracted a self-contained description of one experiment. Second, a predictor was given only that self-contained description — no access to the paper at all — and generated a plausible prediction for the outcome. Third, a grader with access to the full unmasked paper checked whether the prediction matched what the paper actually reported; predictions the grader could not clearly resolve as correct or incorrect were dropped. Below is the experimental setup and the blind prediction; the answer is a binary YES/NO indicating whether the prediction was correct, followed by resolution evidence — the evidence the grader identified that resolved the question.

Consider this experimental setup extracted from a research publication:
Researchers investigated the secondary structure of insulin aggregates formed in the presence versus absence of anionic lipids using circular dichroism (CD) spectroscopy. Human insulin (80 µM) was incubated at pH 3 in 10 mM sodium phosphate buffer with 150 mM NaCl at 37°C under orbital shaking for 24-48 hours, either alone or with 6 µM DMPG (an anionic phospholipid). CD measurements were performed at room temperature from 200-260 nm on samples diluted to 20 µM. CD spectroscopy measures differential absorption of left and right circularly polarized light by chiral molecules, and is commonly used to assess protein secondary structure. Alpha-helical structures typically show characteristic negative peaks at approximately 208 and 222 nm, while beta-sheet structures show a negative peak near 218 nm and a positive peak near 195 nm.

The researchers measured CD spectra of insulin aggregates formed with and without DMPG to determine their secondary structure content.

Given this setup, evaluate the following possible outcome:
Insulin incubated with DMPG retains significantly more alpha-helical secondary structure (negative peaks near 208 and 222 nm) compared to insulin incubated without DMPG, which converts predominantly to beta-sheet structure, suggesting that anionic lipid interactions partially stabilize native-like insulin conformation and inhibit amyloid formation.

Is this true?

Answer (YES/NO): NO